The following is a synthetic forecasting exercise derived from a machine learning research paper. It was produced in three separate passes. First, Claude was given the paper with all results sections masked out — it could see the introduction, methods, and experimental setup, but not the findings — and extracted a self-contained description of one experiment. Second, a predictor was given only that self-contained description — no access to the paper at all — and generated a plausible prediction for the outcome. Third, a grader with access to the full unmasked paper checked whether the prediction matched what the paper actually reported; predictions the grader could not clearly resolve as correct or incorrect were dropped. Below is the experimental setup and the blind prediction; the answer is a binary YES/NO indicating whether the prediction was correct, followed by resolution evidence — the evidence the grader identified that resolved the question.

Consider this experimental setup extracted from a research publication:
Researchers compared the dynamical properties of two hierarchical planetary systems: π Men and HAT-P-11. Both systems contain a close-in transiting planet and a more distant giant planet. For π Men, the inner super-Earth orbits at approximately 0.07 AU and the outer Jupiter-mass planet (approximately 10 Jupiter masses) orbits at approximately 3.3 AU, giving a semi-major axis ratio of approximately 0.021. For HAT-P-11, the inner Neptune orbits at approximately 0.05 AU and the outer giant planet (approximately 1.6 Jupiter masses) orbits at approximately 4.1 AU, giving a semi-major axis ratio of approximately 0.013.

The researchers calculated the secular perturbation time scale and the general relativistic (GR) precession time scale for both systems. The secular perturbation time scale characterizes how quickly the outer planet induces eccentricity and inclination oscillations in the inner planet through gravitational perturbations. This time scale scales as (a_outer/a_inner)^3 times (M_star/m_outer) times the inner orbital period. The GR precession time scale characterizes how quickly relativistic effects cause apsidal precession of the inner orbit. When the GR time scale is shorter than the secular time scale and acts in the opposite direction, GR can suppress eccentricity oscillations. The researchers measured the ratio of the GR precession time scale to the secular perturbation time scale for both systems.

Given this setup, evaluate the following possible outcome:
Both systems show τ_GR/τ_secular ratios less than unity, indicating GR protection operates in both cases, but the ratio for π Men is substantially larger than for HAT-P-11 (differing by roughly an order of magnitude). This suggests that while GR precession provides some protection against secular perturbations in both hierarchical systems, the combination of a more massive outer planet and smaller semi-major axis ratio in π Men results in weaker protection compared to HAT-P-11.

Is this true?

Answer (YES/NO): YES